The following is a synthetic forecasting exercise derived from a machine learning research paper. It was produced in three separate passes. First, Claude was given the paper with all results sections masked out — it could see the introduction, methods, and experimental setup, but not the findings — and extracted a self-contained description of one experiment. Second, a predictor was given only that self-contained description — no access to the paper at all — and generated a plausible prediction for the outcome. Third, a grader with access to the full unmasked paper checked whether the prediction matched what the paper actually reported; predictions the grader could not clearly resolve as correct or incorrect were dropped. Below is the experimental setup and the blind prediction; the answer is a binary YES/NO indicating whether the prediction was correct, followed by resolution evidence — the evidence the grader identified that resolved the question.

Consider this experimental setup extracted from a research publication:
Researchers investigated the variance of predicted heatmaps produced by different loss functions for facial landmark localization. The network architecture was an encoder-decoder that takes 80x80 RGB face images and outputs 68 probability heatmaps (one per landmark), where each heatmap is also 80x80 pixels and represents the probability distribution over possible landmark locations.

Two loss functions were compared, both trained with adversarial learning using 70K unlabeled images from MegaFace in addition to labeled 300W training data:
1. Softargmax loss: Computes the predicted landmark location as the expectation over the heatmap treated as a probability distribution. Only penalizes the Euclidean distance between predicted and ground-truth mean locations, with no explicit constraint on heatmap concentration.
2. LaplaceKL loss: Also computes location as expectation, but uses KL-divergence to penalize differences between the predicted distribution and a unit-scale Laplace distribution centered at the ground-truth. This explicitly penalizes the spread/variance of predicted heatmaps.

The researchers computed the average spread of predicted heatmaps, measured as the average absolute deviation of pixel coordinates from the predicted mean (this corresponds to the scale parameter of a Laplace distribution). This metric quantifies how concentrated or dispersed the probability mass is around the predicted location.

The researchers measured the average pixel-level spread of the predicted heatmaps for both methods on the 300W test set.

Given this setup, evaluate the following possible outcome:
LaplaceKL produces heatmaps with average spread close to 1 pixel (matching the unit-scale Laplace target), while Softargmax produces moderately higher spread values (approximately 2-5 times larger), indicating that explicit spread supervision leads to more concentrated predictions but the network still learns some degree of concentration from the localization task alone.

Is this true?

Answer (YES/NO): YES